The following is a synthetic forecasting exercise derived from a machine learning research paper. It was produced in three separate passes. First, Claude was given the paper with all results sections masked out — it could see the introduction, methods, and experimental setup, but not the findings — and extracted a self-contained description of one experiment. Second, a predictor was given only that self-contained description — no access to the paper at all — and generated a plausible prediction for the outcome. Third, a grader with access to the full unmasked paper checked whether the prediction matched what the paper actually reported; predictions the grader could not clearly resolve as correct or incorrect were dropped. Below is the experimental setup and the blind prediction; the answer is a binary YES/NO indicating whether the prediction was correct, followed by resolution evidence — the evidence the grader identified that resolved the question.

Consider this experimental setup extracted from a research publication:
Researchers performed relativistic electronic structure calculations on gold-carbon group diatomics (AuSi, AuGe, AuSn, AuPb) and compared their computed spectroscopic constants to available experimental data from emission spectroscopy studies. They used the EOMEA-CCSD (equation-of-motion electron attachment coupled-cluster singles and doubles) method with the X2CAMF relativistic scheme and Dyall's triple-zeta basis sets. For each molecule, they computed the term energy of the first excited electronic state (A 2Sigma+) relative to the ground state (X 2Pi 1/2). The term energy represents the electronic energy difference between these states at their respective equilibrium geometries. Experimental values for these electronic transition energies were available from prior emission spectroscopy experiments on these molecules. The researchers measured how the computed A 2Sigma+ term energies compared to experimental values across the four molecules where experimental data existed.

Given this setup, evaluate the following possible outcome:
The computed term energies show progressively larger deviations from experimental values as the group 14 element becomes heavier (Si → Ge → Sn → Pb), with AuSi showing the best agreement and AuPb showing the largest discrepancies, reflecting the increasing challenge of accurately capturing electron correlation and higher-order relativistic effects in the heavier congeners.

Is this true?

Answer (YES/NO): NO